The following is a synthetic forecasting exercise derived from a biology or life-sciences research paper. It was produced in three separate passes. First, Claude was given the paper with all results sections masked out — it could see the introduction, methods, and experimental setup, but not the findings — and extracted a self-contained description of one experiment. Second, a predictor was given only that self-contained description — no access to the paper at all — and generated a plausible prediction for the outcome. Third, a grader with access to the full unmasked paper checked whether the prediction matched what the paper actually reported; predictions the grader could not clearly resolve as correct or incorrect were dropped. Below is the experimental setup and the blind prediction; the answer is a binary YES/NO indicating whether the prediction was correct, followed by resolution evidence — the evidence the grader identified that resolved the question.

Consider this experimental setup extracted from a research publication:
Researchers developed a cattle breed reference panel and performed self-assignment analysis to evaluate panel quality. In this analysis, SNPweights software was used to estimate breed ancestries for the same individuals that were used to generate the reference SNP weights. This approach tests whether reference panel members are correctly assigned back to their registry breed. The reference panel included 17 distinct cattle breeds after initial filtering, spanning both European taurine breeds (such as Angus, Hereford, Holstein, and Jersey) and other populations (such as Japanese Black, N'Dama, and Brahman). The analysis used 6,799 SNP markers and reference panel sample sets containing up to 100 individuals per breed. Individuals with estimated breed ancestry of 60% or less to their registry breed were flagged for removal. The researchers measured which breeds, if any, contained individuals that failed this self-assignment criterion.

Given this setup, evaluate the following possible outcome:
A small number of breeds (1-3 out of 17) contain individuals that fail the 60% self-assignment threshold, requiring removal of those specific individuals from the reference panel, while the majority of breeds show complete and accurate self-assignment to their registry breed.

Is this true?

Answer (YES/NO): YES